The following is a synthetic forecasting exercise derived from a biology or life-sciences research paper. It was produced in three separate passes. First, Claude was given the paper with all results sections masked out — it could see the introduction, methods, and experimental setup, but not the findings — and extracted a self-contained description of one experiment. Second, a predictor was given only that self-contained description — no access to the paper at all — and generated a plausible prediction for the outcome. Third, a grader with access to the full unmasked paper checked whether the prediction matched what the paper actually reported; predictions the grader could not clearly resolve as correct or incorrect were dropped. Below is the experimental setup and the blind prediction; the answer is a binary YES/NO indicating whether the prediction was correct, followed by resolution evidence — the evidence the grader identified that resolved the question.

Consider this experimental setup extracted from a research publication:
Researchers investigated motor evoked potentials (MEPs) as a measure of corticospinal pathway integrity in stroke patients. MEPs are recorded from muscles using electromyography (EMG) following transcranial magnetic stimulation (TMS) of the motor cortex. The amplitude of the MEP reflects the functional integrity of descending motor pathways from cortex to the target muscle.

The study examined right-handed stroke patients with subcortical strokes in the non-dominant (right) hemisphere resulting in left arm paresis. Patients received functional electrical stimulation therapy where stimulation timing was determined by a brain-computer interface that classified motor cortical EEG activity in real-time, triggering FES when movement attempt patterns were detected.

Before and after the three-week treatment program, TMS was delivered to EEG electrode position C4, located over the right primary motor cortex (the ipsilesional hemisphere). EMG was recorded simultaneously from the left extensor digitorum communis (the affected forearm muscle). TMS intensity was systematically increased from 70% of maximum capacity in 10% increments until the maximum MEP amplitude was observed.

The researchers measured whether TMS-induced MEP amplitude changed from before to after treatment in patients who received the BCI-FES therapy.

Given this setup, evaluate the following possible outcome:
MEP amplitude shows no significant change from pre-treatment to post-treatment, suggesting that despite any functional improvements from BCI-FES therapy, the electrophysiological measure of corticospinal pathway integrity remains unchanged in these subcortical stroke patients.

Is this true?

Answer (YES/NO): NO